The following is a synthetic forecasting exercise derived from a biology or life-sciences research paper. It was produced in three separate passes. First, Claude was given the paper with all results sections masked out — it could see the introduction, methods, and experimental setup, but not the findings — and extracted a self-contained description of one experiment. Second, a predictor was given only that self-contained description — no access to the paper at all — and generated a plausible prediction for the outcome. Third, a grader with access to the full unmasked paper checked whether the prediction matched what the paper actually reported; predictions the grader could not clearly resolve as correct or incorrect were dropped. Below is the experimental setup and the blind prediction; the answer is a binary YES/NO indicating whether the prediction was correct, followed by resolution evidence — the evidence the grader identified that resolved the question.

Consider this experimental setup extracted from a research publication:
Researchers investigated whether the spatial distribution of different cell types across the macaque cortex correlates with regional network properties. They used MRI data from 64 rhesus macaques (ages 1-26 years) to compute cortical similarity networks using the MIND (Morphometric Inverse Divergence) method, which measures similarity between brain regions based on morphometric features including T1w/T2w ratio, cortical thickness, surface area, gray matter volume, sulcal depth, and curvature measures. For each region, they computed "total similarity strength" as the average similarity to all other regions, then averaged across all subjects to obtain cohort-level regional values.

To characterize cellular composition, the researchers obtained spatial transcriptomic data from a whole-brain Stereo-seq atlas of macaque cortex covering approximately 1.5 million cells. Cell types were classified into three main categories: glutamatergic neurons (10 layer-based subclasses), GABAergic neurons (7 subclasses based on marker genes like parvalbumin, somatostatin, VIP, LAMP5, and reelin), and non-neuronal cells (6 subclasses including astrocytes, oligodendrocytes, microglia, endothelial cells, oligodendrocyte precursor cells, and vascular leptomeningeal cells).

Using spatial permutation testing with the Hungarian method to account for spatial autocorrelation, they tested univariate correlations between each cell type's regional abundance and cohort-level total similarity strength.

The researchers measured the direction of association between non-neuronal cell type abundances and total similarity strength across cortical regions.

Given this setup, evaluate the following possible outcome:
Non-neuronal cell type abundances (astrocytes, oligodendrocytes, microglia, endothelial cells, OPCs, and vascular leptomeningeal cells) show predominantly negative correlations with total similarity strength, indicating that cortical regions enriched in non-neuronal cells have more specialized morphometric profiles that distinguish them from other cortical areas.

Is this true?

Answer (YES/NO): NO